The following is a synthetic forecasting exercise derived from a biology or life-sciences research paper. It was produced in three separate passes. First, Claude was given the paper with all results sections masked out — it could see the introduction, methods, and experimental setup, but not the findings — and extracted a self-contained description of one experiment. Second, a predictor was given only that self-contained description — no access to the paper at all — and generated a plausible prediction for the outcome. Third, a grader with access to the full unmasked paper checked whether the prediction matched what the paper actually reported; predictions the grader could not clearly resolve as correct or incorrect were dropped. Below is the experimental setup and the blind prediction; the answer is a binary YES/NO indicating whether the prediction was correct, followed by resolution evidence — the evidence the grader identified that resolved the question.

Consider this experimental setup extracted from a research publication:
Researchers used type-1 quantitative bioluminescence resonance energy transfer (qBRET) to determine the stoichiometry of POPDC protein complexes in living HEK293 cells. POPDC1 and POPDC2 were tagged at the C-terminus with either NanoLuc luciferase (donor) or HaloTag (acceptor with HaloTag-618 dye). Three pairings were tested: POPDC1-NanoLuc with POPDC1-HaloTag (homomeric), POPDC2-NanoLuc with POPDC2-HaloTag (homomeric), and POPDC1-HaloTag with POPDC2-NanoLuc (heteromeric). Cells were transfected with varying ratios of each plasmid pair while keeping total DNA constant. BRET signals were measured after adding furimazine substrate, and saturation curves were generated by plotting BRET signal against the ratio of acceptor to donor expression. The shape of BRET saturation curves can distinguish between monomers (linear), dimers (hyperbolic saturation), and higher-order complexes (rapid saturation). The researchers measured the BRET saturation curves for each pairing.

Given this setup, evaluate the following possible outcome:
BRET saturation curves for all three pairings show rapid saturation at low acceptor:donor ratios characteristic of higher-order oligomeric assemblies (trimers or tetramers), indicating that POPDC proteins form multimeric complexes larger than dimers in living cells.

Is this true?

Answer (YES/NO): NO